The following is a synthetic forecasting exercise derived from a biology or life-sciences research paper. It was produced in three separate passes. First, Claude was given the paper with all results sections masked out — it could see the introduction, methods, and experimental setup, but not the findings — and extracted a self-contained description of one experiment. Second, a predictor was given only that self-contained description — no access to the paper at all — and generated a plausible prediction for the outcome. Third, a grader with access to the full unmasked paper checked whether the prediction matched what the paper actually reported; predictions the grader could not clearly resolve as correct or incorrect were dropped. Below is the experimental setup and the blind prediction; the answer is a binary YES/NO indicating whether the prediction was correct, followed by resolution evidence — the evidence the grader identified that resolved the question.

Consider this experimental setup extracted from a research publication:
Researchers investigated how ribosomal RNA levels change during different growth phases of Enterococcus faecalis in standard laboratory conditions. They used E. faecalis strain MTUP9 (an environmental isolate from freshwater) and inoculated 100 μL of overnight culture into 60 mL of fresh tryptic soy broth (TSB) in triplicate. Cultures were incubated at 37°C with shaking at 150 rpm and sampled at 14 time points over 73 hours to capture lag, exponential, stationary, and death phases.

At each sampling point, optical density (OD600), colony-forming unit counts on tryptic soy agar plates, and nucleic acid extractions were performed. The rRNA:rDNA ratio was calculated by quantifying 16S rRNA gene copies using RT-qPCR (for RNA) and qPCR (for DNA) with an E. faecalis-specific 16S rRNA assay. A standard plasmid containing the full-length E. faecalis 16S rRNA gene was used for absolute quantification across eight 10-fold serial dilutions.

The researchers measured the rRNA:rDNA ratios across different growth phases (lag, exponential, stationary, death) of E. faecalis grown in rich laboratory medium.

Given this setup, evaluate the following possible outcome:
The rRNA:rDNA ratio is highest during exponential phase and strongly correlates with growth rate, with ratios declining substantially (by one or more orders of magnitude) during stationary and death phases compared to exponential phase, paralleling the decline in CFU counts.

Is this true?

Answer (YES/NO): NO